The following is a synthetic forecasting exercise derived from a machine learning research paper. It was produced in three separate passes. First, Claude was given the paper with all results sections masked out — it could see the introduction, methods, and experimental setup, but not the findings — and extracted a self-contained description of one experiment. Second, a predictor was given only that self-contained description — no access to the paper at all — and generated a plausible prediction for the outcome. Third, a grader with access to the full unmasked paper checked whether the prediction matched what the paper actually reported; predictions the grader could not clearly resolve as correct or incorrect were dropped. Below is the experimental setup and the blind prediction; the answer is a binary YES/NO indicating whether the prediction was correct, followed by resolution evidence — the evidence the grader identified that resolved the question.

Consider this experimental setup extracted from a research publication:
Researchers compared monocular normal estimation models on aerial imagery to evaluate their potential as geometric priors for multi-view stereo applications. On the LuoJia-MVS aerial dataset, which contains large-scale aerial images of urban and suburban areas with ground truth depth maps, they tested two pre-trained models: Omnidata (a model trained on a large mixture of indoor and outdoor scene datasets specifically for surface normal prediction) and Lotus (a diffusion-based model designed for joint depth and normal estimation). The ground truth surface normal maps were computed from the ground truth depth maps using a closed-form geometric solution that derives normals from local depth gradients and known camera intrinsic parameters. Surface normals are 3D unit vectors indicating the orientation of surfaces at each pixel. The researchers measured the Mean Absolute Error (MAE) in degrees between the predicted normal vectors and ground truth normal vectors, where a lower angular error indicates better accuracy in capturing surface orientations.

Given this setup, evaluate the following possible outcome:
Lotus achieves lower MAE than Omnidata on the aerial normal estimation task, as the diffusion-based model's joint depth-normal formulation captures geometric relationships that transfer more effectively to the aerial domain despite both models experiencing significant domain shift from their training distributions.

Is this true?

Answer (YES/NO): NO